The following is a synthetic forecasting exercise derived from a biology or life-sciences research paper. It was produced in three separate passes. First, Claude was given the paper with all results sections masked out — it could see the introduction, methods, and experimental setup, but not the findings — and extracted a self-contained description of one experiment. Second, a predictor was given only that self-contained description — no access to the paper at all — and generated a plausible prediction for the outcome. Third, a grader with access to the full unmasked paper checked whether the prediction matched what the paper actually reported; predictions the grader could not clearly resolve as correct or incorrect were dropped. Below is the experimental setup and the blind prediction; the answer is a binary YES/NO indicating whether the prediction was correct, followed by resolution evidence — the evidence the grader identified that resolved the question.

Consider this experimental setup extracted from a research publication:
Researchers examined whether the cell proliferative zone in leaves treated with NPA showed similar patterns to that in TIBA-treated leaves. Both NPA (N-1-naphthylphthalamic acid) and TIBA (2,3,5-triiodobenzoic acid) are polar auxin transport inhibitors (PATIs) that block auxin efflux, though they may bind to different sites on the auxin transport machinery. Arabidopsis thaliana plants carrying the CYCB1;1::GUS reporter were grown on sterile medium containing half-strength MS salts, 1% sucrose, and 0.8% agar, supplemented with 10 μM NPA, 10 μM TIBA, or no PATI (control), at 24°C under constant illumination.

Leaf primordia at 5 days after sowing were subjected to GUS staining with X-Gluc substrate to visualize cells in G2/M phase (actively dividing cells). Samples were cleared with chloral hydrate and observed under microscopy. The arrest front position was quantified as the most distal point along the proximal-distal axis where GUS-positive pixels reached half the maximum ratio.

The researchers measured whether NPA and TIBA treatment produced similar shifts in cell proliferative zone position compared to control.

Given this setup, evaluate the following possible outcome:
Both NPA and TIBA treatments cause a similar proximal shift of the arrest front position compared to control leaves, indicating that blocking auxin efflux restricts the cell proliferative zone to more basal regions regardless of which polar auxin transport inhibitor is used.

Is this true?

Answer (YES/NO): NO